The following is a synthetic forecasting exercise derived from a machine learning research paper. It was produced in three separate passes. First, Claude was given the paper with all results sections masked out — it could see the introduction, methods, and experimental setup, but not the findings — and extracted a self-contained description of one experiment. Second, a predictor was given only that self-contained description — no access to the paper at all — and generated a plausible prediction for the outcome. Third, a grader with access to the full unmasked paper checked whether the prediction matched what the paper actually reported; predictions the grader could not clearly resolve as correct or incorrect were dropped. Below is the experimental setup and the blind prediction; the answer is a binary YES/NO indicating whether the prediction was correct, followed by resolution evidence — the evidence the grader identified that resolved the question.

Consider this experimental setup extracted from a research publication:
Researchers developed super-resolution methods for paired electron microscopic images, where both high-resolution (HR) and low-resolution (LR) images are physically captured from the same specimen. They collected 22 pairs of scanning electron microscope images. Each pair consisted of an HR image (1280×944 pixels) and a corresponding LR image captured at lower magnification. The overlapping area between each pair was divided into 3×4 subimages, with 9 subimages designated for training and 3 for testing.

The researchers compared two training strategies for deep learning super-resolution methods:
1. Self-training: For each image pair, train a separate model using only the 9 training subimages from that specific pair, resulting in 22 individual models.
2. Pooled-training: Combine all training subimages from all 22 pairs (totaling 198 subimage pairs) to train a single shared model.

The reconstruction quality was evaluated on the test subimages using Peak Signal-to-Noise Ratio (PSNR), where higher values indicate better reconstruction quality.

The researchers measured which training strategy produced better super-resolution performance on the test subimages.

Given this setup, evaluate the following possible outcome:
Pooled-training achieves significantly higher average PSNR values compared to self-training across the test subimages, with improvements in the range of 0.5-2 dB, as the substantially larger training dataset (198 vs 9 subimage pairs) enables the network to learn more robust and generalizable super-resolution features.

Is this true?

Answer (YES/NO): NO